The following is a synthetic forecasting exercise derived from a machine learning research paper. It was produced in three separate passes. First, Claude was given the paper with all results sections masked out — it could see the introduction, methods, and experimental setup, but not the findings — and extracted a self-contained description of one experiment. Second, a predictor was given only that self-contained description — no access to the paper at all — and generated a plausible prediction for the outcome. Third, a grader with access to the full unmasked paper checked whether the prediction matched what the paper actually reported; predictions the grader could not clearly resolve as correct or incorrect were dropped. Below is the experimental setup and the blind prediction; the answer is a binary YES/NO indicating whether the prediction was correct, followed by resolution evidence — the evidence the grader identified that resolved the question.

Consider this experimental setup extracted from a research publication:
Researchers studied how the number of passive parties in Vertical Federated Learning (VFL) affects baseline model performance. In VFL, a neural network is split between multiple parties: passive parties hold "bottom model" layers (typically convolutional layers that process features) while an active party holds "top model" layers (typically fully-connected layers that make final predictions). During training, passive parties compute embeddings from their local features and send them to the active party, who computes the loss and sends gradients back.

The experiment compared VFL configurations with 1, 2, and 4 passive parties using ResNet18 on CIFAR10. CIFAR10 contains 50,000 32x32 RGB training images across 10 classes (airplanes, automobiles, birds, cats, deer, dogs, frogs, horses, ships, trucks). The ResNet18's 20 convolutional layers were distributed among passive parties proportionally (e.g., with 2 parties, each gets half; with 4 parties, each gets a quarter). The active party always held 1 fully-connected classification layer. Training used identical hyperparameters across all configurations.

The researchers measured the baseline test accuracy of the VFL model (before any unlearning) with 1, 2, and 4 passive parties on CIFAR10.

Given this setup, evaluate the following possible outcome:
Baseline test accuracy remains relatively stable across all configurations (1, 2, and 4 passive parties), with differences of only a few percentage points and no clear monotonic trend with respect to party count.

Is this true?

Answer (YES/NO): NO